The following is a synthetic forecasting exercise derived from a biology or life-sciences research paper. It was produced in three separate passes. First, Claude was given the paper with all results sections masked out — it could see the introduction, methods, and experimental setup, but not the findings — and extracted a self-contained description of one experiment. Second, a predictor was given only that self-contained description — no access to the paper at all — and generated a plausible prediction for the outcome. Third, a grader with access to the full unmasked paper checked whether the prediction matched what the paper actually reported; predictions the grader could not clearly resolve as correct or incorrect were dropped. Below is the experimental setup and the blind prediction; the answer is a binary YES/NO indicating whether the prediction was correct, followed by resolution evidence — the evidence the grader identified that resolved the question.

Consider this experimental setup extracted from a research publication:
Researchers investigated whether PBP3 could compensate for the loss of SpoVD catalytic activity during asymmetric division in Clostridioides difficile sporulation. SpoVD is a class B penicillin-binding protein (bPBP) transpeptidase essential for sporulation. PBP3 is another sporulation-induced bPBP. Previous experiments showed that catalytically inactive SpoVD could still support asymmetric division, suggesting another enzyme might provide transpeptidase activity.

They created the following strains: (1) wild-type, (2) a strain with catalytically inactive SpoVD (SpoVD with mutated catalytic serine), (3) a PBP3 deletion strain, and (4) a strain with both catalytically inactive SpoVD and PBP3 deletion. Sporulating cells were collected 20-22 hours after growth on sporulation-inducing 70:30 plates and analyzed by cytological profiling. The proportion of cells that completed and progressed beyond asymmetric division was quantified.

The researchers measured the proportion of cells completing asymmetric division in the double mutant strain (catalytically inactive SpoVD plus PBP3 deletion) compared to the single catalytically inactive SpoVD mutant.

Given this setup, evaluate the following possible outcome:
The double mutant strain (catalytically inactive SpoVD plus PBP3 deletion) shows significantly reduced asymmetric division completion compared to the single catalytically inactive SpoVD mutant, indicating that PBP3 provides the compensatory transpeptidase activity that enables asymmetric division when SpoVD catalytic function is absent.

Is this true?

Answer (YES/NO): NO